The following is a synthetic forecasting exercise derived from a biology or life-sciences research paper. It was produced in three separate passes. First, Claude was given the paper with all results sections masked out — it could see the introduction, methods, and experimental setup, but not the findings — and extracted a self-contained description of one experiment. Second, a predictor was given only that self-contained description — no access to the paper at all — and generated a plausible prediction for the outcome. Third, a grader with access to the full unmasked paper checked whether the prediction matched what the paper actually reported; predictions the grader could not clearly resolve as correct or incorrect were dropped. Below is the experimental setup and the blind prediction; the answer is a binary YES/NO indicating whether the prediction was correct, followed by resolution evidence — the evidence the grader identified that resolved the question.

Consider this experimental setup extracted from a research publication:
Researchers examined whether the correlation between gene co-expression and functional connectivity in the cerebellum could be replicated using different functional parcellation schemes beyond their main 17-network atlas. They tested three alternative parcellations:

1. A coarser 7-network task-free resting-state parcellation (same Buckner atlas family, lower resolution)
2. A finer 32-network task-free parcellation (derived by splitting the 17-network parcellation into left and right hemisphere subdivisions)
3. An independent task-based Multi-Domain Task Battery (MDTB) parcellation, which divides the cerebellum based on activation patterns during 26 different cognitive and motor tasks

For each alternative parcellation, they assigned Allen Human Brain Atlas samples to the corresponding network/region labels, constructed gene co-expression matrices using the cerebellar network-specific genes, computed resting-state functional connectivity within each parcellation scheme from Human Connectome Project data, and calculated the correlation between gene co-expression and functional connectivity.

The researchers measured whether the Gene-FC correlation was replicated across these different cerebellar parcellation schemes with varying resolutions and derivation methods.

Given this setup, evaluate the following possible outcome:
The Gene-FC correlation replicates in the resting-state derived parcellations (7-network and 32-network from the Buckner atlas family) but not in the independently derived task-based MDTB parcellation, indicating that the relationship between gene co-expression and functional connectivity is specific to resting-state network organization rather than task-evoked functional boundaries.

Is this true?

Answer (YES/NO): NO